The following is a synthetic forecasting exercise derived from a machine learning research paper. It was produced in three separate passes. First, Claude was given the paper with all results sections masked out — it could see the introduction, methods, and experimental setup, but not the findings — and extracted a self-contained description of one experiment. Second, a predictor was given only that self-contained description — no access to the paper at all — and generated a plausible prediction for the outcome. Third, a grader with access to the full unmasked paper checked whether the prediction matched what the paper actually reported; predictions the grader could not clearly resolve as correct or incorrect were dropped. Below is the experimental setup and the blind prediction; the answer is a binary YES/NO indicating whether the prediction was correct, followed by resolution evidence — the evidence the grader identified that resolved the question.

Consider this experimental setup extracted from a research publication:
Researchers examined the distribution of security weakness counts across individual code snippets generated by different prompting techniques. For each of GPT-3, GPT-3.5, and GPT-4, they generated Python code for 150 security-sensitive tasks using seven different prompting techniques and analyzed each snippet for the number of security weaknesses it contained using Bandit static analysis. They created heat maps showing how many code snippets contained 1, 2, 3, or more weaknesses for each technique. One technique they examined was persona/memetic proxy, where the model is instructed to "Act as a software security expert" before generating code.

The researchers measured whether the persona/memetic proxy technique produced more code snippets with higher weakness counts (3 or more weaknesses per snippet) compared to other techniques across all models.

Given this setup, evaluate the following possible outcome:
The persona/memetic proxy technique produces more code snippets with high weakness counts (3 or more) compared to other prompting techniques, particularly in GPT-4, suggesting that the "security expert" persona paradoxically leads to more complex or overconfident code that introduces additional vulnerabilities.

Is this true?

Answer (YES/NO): NO